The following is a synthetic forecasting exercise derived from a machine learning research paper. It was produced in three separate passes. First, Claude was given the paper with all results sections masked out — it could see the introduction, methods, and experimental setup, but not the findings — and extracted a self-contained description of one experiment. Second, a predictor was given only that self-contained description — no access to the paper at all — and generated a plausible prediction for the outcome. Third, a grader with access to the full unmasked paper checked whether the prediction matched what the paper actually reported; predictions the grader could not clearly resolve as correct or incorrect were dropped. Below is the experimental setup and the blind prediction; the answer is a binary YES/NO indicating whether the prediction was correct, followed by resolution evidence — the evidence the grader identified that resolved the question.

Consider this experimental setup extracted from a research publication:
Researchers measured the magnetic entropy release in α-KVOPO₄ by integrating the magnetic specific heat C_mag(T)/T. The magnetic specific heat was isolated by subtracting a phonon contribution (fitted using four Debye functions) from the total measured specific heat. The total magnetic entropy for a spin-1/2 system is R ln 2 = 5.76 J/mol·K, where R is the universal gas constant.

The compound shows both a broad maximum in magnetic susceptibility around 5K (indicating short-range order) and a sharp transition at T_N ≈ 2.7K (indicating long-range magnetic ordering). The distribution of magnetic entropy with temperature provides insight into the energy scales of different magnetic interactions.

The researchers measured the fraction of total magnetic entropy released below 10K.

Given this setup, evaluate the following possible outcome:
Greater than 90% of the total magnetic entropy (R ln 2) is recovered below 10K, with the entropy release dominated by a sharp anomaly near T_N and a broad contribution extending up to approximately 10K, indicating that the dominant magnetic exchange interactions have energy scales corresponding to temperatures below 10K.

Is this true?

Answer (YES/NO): NO